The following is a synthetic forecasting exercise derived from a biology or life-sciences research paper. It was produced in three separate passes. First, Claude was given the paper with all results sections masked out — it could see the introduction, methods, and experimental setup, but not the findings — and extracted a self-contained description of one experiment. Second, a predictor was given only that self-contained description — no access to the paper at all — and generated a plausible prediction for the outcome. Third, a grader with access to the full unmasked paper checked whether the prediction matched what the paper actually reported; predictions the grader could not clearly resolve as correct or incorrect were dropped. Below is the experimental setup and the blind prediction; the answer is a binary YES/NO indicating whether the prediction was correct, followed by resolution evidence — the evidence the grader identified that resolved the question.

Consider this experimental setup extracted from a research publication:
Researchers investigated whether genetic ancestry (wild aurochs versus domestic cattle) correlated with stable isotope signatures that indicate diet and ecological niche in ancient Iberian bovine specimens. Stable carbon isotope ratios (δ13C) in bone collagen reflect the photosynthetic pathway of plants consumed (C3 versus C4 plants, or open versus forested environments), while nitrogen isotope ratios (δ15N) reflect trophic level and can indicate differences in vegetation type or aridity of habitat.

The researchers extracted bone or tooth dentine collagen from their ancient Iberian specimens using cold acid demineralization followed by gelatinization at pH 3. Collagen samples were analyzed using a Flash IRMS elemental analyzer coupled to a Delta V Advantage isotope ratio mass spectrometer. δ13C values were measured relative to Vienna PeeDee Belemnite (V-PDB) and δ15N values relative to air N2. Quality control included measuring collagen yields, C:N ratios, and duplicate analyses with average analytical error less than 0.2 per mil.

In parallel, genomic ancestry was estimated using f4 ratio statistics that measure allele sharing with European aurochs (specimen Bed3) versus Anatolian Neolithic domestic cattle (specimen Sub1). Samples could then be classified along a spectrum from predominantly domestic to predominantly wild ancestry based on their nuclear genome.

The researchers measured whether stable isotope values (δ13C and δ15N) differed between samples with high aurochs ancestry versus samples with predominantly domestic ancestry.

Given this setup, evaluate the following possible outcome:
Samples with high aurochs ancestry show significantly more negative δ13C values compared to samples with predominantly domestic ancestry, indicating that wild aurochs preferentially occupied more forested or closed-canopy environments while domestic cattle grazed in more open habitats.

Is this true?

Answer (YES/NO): NO